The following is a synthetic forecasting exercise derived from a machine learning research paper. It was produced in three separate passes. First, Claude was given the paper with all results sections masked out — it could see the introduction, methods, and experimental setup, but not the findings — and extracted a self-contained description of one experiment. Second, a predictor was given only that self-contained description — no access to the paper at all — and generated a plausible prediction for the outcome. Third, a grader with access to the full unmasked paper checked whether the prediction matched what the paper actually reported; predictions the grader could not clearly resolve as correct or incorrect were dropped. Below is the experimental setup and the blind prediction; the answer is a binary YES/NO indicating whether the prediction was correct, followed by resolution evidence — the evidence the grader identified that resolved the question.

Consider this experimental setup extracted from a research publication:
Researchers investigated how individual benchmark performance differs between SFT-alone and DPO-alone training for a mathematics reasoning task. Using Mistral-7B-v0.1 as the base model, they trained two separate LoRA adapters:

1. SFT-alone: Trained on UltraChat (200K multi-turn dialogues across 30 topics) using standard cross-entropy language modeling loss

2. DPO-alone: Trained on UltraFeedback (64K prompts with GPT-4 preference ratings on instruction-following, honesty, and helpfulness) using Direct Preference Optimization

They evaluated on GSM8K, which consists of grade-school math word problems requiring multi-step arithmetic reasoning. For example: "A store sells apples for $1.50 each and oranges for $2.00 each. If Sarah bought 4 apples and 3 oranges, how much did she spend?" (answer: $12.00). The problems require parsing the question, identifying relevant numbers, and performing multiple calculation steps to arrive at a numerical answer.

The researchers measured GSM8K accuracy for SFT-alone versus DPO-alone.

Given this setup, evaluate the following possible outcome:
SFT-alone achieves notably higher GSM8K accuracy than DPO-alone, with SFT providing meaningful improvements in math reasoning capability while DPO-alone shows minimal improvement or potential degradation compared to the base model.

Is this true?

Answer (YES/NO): NO